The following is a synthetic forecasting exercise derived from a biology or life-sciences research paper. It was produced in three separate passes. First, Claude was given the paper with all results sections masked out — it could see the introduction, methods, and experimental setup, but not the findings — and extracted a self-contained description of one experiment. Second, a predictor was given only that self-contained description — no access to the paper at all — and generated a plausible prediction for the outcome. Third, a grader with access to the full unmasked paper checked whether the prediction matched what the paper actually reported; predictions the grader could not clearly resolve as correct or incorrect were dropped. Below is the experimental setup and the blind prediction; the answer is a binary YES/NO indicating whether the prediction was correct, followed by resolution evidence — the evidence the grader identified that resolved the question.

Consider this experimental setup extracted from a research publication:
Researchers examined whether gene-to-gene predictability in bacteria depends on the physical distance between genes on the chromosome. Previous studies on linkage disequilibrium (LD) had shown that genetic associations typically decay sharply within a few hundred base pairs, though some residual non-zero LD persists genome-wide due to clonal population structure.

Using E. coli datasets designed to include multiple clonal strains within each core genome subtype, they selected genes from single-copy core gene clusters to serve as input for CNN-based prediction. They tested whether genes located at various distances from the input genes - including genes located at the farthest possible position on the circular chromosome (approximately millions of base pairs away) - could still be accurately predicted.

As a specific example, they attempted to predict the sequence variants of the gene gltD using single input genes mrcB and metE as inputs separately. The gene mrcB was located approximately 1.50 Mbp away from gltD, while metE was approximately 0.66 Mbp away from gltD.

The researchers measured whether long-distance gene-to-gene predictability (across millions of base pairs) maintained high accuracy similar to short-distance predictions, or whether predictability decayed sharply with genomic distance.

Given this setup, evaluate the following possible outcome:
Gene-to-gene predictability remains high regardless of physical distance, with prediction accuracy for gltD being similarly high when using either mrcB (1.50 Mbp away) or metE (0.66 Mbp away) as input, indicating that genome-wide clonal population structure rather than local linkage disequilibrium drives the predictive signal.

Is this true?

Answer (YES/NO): YES